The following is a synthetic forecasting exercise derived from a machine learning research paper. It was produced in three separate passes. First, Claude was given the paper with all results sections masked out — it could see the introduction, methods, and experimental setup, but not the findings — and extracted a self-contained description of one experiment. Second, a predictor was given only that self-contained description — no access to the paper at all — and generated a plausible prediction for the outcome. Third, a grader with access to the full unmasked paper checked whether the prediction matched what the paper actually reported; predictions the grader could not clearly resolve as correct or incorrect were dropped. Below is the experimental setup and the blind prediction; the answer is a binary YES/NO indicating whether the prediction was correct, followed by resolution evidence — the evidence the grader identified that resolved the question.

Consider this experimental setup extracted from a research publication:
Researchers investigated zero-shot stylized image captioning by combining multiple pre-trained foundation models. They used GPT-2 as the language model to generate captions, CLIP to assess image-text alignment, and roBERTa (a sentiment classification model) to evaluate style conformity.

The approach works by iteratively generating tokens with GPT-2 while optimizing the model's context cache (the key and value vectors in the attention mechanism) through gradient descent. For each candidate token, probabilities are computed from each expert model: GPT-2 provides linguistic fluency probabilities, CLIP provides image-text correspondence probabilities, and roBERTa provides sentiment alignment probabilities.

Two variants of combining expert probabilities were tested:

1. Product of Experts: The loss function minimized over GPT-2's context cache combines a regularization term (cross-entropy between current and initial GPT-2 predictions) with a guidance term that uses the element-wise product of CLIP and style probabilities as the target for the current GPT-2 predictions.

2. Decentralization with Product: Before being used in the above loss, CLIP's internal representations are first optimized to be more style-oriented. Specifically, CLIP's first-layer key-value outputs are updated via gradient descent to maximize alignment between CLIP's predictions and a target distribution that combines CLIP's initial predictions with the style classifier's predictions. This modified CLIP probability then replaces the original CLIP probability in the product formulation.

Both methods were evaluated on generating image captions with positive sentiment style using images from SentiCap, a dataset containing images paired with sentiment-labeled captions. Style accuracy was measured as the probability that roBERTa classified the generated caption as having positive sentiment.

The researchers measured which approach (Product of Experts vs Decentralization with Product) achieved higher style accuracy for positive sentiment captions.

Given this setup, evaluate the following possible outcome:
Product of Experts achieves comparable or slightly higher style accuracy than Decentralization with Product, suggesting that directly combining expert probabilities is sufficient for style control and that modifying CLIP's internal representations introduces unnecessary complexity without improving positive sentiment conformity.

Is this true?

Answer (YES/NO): YES